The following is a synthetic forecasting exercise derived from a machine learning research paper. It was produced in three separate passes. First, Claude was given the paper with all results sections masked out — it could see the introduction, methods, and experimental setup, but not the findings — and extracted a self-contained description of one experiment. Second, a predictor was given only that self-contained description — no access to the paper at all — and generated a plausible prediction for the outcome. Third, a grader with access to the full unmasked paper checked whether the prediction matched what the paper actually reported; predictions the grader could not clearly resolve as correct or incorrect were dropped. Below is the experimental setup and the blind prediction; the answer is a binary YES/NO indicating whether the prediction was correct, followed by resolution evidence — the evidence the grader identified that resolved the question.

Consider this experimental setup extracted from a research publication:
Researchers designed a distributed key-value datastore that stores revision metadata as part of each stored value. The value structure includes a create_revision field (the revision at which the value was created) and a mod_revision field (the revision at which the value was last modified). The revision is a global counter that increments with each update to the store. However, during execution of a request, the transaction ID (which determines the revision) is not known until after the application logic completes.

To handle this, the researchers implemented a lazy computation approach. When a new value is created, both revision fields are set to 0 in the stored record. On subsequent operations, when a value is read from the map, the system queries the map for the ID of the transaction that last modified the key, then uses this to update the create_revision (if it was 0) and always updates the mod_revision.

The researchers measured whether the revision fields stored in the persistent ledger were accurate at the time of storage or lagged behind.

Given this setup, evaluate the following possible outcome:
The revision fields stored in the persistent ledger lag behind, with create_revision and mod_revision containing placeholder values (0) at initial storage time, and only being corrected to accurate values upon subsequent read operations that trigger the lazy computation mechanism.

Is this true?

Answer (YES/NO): NO